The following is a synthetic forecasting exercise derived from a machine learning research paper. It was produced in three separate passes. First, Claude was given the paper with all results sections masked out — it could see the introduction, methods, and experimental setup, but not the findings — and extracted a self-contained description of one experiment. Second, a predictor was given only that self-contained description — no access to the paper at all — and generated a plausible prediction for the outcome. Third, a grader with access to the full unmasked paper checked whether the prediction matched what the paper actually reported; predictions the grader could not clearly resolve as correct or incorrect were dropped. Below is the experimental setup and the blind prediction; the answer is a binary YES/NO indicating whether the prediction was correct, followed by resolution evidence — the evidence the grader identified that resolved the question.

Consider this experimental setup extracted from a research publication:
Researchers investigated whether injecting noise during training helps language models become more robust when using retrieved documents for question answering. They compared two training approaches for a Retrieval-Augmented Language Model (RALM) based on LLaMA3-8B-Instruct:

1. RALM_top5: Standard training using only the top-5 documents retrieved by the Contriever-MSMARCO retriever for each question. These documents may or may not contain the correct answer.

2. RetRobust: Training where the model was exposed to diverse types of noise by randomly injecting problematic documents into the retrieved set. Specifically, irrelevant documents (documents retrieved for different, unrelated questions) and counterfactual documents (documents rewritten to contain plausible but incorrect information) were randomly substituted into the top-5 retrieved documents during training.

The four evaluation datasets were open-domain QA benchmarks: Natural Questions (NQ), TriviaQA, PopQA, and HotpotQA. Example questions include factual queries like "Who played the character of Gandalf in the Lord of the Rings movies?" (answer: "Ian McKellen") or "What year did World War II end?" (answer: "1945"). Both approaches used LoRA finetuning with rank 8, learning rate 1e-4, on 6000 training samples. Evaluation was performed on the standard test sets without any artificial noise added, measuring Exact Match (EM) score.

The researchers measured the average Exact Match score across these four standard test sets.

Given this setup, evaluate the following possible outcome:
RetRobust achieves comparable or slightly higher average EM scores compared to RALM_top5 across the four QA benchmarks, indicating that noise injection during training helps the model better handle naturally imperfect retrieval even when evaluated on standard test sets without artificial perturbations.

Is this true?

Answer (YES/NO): YES